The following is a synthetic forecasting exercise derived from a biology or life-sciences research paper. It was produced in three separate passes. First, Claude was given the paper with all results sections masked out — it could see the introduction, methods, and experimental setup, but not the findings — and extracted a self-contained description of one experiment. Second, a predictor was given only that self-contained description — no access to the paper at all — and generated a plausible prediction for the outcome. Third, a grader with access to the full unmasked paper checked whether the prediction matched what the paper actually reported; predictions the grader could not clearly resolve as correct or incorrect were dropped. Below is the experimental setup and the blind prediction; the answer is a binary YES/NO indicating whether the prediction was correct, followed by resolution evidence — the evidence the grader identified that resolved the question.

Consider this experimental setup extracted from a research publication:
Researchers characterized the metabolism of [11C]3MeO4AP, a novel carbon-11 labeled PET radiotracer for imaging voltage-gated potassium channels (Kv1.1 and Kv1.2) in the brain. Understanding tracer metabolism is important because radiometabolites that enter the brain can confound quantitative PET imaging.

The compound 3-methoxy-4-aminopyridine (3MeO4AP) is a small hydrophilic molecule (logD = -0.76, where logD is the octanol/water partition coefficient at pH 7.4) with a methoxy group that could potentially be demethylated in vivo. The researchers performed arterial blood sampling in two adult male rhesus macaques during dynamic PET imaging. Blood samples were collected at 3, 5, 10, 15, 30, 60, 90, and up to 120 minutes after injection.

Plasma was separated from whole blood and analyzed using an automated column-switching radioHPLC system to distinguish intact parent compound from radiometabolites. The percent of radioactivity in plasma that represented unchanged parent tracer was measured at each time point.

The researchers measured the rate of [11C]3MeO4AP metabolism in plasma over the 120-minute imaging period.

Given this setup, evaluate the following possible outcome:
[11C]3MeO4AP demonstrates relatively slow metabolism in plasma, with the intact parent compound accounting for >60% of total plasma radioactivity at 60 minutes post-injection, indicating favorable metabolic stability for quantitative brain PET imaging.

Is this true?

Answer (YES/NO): YES